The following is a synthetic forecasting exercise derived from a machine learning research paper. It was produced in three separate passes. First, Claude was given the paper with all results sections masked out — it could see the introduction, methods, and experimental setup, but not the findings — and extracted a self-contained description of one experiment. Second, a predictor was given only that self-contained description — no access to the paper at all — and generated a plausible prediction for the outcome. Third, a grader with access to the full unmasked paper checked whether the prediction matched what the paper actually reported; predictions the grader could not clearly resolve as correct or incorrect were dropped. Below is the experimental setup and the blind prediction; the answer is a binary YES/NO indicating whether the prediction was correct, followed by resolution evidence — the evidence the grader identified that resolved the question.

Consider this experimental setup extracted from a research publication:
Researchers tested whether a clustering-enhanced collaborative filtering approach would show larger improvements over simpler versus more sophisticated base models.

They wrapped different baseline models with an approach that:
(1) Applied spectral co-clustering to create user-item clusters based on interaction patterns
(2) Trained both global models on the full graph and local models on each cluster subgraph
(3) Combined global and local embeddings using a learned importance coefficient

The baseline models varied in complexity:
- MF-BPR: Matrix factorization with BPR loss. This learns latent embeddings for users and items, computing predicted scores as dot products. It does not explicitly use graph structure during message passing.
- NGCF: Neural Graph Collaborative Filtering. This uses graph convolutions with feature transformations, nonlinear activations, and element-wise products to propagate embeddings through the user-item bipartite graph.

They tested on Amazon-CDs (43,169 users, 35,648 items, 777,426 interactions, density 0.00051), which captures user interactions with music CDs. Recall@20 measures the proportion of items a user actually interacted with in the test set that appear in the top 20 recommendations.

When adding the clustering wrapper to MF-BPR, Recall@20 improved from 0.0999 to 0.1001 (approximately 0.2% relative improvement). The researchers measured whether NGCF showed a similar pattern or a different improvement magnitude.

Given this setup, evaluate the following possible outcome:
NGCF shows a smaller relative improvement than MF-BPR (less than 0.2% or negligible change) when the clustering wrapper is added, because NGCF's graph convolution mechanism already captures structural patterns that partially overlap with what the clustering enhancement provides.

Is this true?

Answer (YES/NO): NO